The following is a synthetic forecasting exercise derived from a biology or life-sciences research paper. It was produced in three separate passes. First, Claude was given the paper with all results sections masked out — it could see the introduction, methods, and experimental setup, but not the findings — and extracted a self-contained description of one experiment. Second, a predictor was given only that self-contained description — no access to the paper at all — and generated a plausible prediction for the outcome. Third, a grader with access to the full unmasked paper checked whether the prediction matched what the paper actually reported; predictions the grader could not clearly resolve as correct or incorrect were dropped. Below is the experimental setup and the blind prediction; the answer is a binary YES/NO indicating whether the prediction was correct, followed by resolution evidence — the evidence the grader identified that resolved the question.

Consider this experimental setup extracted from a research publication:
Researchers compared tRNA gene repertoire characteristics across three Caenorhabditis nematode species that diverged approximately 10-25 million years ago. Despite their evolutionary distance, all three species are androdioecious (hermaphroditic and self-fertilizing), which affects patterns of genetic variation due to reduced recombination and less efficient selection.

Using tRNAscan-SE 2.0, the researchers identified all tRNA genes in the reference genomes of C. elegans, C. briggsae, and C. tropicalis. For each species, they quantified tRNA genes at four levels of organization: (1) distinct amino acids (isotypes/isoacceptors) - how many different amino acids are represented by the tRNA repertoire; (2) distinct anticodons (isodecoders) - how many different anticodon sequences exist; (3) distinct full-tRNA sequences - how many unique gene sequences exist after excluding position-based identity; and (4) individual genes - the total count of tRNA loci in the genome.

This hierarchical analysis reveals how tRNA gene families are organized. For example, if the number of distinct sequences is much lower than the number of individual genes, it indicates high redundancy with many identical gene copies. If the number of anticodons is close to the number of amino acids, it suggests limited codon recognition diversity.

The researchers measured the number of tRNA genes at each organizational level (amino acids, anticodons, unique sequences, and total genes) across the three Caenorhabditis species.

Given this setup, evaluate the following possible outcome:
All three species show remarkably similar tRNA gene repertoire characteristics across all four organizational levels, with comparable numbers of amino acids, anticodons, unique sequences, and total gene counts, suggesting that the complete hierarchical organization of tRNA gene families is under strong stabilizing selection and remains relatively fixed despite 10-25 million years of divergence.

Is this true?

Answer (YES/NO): NO